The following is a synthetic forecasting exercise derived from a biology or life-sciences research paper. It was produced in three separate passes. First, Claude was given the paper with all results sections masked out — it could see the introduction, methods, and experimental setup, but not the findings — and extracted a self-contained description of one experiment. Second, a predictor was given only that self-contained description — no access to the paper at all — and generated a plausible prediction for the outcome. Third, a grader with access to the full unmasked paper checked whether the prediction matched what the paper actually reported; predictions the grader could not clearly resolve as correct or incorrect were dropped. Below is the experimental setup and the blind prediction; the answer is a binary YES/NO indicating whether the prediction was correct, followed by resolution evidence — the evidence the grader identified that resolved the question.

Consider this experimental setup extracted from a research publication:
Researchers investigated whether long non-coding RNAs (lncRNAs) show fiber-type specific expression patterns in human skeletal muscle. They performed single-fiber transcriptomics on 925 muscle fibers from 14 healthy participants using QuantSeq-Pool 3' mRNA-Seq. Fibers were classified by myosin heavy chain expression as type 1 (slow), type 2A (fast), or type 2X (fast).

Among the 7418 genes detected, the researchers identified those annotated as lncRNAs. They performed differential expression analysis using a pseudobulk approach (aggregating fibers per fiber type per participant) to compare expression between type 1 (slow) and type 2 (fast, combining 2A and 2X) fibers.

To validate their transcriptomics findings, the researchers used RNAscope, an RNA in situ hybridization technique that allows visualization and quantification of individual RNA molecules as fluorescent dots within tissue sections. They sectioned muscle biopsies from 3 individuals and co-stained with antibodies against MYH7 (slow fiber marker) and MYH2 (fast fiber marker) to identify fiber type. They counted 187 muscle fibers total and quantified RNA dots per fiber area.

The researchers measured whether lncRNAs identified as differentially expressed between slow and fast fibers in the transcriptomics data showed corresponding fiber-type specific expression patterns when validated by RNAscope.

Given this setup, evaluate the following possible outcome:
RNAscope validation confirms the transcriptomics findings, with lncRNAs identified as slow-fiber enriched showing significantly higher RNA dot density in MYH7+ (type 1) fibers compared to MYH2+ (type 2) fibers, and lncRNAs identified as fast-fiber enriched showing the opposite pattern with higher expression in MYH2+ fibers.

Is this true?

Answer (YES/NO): YES